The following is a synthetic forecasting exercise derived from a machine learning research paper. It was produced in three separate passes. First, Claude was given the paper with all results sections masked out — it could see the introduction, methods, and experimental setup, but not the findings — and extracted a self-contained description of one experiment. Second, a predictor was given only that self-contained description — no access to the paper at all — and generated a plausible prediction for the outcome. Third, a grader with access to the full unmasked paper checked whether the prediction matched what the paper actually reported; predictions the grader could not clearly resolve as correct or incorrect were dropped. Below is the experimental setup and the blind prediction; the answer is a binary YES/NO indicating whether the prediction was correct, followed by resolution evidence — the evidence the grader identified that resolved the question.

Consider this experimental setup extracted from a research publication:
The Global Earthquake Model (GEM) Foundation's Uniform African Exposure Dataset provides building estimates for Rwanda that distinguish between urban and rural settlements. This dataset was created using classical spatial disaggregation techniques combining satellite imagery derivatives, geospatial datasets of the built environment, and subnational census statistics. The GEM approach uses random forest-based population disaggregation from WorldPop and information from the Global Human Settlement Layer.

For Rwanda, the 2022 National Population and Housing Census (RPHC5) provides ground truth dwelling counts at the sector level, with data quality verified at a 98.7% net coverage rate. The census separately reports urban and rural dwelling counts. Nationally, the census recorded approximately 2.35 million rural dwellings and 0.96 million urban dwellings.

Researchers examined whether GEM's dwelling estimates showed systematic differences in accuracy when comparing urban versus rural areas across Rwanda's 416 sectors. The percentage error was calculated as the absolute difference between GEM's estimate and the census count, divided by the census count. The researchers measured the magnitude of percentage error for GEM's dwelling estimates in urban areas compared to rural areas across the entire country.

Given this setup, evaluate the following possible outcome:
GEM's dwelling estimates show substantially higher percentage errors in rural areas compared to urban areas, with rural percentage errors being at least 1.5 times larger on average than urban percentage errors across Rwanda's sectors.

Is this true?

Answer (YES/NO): NO